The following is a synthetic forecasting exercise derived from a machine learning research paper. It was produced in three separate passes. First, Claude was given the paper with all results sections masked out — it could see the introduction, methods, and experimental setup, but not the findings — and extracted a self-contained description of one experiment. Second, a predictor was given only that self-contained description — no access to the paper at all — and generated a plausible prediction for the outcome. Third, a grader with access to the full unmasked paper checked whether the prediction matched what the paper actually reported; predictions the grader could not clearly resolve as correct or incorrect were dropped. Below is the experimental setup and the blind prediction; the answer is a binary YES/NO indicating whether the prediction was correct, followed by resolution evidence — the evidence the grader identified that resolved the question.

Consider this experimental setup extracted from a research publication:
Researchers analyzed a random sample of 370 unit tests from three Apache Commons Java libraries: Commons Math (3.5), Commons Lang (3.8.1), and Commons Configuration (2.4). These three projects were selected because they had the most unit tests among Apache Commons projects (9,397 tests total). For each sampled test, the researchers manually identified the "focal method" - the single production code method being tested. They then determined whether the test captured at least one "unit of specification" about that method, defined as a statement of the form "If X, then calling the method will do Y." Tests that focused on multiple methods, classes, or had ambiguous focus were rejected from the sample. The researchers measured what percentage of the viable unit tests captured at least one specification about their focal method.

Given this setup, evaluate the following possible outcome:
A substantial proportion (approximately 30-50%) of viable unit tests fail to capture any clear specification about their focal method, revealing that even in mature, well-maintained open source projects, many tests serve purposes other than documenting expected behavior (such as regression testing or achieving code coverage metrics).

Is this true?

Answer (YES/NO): NO